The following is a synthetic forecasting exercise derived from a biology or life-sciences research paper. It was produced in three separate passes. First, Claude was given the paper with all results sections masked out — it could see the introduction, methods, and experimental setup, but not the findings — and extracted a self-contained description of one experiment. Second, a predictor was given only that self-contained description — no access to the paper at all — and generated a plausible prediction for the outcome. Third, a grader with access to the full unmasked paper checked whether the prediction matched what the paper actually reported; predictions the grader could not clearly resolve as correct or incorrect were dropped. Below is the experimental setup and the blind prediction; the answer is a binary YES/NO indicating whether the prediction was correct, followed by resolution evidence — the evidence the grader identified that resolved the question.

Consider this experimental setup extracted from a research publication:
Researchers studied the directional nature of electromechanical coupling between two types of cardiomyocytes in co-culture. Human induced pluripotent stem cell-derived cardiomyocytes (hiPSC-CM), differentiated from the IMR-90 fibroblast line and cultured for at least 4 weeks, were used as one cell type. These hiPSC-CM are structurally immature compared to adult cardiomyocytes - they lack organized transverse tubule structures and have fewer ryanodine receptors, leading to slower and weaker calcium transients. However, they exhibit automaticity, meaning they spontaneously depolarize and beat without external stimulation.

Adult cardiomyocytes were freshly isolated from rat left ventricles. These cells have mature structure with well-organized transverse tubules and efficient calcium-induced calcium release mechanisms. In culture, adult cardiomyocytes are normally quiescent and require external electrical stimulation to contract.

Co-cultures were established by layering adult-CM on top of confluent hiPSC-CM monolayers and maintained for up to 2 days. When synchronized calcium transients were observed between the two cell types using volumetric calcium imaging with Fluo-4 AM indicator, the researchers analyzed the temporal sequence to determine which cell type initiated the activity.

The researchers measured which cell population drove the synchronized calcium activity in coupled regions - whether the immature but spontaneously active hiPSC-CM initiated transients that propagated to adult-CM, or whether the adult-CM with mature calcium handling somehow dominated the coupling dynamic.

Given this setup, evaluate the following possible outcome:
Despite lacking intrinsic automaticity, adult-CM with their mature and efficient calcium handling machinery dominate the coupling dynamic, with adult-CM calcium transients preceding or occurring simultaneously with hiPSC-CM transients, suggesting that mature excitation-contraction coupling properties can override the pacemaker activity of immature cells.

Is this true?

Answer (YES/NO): NO